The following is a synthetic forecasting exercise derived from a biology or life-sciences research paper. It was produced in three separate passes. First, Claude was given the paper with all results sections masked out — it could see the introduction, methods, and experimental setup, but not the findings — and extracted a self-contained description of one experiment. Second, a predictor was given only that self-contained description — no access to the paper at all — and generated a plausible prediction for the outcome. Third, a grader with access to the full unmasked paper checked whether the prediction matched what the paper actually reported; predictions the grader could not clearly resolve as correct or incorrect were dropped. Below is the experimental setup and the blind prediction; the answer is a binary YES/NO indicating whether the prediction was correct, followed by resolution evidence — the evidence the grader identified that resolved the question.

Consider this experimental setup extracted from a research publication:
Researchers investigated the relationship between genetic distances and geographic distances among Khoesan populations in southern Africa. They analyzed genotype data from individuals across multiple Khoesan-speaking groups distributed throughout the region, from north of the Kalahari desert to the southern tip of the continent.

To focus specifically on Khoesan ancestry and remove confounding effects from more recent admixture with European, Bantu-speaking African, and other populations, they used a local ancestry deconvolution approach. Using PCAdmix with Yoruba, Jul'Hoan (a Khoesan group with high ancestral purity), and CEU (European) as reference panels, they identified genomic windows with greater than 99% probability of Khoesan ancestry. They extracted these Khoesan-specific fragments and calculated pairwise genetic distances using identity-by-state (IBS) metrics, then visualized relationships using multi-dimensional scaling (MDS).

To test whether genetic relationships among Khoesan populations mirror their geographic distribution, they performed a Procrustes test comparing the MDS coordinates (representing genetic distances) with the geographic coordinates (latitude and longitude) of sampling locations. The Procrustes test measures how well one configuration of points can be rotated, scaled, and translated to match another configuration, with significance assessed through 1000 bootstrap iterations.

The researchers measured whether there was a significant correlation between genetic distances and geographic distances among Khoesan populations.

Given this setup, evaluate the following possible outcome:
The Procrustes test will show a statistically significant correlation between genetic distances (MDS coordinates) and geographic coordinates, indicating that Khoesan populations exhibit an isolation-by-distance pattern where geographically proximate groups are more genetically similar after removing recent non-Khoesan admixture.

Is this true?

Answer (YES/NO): YES